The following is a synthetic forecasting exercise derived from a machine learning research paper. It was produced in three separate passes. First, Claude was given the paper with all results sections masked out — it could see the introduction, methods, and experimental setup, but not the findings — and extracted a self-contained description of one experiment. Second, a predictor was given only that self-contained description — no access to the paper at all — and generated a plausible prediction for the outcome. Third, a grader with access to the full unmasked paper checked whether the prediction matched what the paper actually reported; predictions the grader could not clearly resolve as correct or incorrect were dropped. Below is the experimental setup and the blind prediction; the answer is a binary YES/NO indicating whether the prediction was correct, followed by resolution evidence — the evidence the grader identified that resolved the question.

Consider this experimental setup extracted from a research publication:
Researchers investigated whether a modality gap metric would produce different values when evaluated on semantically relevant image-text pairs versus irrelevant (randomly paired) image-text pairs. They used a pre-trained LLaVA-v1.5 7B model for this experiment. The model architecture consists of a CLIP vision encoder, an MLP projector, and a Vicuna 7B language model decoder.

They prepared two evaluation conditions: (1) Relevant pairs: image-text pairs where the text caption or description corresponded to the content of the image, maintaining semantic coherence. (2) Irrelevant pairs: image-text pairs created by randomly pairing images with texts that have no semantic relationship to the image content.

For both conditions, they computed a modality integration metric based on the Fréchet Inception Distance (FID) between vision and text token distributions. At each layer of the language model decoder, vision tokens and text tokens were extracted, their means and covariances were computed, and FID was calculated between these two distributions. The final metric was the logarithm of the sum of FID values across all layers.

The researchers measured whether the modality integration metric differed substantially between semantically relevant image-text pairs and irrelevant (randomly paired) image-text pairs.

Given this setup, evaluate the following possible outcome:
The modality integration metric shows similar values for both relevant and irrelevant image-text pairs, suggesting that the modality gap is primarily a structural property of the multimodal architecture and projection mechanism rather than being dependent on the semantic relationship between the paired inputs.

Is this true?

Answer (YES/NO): YES